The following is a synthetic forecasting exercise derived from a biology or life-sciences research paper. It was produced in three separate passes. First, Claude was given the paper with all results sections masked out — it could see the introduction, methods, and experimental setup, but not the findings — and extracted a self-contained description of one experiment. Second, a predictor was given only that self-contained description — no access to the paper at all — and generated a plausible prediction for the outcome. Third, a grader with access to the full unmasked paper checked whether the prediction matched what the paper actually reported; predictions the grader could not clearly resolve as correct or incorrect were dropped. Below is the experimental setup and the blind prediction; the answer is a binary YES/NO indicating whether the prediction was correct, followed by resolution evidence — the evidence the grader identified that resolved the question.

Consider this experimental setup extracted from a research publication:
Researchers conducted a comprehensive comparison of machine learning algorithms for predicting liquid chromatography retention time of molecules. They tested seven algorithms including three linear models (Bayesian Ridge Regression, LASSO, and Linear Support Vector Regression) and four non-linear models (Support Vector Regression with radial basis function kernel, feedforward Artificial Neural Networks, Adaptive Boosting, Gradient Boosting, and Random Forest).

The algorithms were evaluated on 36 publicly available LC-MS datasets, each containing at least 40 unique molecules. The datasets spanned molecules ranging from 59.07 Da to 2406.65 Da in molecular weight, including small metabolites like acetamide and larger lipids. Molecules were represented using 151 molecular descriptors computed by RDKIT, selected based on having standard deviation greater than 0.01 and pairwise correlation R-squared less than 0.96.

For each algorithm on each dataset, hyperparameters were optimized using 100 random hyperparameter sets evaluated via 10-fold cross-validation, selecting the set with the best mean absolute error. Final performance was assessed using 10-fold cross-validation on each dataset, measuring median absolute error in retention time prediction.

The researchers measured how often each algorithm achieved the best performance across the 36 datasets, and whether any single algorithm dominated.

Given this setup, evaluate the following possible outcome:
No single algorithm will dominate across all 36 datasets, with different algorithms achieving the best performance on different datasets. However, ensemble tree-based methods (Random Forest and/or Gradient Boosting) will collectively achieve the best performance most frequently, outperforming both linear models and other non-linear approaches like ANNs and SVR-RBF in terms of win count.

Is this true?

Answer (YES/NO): NO